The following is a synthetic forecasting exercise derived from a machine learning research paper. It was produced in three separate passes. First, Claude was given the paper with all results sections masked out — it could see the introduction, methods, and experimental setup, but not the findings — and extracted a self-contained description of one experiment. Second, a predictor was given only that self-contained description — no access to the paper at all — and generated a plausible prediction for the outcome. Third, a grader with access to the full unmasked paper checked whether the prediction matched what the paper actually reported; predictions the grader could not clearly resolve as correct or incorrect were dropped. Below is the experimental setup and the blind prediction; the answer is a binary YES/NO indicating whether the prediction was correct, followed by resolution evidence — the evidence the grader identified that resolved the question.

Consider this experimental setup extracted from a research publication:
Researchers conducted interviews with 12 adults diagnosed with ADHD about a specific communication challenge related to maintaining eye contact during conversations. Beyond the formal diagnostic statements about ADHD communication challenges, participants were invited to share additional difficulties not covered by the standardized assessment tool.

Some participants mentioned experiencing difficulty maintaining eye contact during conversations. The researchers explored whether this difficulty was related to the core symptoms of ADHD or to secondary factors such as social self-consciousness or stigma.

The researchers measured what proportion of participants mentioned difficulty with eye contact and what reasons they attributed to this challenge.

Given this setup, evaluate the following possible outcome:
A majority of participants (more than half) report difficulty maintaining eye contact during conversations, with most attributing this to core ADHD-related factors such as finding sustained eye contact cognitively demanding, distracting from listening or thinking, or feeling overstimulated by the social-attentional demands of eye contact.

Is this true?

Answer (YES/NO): NO